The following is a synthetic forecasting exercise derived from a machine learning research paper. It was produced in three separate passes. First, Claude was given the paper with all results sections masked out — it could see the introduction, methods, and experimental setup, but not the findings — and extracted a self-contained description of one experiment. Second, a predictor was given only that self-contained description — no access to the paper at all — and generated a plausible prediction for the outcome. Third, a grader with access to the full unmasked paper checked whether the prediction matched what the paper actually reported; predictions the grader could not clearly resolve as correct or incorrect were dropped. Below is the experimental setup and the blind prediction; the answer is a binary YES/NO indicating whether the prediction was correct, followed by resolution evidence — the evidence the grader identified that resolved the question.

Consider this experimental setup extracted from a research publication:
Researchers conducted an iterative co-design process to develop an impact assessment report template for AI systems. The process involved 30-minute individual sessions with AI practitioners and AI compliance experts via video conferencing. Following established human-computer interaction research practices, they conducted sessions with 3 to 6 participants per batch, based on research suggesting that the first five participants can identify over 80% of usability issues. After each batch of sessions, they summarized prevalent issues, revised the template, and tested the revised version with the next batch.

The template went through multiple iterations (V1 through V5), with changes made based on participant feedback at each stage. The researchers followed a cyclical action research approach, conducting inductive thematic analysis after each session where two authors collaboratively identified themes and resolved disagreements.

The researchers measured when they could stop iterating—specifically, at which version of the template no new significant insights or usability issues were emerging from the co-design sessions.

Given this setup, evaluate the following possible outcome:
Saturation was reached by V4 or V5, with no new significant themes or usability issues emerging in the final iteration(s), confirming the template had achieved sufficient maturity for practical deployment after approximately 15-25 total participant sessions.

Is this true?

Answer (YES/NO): YES